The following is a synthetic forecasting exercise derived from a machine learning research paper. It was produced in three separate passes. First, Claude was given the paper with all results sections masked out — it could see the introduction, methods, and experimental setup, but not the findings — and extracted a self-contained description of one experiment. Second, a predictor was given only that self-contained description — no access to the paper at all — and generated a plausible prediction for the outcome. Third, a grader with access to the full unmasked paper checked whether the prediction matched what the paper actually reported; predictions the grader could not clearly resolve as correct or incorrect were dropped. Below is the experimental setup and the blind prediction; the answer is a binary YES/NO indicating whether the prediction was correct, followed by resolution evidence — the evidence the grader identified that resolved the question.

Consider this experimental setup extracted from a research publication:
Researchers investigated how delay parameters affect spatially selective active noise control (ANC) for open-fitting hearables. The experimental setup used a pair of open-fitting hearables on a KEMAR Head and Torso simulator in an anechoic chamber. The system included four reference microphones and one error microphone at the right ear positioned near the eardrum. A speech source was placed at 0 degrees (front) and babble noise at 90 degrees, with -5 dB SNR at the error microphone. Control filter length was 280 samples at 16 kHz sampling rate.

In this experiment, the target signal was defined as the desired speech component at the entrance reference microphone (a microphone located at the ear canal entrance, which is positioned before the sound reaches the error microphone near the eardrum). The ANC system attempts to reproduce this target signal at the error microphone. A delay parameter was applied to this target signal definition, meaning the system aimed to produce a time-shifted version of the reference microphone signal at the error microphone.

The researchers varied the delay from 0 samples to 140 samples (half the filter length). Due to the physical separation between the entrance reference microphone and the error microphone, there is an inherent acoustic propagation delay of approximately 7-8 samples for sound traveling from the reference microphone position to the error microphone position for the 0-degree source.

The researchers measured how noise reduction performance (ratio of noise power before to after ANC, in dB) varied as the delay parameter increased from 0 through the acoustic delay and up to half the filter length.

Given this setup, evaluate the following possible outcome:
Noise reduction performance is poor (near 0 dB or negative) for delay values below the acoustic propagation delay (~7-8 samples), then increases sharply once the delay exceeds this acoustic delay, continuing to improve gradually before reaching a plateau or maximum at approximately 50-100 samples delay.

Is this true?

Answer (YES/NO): NO